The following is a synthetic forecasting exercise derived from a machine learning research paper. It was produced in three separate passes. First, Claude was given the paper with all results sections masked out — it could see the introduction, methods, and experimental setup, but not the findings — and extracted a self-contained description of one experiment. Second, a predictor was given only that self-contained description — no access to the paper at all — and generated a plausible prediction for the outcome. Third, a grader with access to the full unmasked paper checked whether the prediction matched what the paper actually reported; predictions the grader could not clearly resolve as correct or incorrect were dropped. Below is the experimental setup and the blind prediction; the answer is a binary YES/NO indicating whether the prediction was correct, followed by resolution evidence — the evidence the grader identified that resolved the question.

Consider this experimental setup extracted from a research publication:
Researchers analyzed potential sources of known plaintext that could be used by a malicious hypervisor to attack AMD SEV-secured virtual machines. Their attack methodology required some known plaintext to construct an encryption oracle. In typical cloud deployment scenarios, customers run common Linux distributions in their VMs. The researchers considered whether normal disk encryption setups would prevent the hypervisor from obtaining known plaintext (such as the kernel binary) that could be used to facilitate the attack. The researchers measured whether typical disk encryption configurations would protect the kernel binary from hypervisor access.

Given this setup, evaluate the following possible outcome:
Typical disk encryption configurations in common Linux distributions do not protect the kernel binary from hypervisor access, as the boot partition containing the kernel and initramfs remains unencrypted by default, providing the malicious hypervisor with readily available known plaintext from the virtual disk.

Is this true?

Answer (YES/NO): YES